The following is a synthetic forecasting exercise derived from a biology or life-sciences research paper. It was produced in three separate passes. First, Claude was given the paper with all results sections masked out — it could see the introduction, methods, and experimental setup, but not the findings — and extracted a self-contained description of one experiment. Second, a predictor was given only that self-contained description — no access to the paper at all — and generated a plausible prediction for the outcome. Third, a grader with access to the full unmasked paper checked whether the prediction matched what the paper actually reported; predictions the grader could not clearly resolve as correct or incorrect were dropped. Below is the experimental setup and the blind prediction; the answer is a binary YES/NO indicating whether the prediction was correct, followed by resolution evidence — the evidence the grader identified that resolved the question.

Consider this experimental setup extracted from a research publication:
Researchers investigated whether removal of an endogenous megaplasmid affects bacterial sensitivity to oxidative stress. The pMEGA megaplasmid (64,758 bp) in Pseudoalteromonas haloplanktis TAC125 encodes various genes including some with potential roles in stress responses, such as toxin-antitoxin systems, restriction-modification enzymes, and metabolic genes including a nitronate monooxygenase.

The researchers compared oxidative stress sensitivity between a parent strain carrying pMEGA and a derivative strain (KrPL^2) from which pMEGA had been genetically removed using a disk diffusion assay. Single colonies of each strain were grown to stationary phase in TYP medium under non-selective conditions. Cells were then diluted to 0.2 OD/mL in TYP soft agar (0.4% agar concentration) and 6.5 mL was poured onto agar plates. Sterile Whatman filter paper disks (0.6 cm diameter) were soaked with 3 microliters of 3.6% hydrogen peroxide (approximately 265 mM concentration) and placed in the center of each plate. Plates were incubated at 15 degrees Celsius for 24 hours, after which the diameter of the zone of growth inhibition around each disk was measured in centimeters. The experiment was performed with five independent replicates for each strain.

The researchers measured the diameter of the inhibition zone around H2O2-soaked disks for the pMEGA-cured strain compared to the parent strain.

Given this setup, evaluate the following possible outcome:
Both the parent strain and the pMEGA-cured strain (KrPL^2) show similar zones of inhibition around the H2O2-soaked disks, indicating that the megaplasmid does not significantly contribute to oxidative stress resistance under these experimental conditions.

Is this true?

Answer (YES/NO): NO